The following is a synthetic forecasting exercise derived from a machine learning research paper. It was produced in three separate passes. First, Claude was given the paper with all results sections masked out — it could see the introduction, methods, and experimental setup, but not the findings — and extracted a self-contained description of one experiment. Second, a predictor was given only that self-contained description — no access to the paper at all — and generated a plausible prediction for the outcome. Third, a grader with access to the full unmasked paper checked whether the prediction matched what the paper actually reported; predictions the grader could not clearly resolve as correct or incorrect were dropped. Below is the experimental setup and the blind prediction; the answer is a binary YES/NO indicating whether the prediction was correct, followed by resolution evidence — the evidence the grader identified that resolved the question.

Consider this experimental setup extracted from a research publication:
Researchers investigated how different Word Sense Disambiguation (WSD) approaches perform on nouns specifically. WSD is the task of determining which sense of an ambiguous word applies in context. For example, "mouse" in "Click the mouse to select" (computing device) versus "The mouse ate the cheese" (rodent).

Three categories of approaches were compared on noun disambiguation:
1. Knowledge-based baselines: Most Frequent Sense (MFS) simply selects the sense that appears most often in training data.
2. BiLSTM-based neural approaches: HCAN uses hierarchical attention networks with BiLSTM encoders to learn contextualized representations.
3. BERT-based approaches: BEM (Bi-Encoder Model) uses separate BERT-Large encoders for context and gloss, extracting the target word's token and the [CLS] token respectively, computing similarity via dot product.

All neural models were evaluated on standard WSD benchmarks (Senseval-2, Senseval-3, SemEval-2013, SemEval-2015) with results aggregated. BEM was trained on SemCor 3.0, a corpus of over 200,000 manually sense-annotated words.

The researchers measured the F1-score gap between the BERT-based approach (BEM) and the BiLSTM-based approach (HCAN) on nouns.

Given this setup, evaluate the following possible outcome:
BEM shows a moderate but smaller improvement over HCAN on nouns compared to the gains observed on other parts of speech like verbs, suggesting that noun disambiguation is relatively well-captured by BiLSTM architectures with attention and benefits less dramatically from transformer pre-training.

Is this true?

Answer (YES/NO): YES